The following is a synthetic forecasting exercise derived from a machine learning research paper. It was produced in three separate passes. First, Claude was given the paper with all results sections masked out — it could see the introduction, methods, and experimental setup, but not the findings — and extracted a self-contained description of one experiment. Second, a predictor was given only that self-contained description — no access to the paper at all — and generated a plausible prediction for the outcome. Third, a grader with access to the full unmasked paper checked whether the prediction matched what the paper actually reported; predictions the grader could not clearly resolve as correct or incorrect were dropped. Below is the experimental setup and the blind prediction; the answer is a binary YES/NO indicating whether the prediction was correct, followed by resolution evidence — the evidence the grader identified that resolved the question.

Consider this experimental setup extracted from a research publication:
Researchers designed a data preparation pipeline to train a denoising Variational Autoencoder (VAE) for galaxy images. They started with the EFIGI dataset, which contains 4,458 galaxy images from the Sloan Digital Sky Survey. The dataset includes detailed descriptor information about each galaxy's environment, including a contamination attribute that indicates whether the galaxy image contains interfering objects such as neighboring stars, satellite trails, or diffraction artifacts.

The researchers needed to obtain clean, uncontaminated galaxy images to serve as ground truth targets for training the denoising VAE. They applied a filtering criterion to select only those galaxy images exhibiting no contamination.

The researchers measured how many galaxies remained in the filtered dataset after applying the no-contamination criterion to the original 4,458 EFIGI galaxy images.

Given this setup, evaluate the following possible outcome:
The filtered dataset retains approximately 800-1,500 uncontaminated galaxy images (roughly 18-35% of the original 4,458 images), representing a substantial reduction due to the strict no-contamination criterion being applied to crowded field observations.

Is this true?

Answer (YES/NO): YES